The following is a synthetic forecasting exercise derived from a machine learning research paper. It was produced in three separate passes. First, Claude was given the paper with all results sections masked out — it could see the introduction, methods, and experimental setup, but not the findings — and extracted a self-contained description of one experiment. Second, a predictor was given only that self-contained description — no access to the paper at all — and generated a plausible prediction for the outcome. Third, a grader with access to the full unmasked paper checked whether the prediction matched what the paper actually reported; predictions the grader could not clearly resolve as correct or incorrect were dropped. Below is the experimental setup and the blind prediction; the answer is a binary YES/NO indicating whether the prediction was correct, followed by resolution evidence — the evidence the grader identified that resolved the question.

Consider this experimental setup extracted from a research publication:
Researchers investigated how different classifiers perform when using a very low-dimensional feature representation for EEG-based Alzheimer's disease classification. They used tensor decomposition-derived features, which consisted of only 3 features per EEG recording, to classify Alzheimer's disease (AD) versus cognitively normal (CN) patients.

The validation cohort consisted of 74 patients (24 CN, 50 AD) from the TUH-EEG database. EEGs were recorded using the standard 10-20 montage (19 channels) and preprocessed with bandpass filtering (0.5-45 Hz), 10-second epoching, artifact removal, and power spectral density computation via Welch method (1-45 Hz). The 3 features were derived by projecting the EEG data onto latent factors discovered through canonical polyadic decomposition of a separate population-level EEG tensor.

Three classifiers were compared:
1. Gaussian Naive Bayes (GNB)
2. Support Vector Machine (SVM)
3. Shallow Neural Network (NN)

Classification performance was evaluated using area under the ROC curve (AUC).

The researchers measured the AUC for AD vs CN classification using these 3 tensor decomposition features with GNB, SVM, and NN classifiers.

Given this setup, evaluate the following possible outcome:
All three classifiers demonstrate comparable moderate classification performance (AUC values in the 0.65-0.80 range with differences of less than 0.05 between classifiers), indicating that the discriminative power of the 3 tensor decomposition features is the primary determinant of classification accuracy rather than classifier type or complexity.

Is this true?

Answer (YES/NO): NO